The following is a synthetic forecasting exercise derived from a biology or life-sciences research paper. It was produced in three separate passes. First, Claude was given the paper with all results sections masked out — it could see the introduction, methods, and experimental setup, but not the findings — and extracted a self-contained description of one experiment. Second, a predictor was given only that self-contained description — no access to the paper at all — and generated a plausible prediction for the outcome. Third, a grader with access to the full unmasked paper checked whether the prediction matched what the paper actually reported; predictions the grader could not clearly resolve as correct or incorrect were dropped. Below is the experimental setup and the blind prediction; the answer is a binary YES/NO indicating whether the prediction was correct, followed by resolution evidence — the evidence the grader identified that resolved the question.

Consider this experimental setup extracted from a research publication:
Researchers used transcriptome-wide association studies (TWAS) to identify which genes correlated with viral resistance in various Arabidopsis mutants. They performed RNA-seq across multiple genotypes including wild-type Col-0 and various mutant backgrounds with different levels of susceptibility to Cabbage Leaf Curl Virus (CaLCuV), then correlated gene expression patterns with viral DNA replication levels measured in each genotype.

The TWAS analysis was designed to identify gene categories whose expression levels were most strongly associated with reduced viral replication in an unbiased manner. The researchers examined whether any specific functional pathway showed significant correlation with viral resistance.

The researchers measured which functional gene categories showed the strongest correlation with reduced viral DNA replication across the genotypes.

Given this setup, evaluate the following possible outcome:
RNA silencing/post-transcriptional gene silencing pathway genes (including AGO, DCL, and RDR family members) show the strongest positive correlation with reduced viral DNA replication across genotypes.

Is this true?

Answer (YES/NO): NO